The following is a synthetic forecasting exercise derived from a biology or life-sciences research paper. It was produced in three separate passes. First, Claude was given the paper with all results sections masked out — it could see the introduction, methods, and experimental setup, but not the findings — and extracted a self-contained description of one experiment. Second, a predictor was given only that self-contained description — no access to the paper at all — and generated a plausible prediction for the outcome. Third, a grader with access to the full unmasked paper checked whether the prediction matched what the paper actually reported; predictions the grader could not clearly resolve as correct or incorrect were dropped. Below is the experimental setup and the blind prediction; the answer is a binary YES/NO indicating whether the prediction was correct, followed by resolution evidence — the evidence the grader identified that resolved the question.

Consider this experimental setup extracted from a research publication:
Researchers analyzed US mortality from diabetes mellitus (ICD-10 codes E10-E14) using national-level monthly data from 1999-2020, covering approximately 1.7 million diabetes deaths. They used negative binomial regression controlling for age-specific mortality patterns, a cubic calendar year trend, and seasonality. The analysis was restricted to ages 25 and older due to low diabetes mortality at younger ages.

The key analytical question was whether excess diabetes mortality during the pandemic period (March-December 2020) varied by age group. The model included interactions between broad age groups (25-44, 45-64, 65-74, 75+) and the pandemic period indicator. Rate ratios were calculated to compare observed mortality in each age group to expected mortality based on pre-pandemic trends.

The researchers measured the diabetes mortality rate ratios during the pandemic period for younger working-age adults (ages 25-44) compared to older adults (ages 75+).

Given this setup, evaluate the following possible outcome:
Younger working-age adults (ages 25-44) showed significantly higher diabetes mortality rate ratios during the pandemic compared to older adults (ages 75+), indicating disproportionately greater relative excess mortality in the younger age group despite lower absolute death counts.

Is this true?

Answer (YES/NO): YES